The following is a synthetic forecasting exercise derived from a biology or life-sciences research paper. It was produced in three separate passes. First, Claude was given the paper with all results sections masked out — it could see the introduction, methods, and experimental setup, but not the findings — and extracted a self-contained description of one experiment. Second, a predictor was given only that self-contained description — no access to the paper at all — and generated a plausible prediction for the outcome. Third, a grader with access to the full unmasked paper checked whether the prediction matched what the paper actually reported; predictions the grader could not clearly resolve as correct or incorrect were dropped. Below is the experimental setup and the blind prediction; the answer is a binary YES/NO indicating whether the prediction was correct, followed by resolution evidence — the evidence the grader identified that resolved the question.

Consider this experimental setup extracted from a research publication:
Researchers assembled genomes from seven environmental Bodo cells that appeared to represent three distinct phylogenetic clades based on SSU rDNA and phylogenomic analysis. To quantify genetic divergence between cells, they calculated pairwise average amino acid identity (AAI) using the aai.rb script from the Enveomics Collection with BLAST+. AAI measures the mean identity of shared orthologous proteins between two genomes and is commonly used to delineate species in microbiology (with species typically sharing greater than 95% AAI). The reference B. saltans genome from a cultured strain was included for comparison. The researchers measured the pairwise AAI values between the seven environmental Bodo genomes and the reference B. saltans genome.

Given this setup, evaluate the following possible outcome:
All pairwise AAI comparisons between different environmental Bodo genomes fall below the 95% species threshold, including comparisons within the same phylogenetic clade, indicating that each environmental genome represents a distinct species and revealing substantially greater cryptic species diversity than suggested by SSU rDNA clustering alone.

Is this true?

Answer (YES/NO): NO